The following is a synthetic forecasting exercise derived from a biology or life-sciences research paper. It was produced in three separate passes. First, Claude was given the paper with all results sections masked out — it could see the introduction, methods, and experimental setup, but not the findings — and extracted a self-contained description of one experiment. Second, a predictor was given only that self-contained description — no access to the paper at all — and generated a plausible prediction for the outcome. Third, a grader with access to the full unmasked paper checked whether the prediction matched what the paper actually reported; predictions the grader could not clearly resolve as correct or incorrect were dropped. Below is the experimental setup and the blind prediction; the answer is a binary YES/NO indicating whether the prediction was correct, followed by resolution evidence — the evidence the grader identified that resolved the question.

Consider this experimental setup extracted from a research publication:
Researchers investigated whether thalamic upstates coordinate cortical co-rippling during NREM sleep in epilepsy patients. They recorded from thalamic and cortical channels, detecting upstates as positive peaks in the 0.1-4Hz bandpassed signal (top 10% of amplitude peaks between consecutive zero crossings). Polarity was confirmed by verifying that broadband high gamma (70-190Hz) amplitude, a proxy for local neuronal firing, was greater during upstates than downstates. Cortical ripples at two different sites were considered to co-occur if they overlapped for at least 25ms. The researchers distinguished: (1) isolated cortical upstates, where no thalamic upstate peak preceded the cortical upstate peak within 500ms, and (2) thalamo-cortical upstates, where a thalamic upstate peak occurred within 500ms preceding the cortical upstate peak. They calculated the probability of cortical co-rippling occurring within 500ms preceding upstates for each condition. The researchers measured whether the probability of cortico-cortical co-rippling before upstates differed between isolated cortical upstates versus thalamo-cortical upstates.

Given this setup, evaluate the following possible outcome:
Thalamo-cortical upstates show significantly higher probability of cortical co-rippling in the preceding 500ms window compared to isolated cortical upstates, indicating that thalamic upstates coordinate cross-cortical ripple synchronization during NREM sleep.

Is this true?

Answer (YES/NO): YES